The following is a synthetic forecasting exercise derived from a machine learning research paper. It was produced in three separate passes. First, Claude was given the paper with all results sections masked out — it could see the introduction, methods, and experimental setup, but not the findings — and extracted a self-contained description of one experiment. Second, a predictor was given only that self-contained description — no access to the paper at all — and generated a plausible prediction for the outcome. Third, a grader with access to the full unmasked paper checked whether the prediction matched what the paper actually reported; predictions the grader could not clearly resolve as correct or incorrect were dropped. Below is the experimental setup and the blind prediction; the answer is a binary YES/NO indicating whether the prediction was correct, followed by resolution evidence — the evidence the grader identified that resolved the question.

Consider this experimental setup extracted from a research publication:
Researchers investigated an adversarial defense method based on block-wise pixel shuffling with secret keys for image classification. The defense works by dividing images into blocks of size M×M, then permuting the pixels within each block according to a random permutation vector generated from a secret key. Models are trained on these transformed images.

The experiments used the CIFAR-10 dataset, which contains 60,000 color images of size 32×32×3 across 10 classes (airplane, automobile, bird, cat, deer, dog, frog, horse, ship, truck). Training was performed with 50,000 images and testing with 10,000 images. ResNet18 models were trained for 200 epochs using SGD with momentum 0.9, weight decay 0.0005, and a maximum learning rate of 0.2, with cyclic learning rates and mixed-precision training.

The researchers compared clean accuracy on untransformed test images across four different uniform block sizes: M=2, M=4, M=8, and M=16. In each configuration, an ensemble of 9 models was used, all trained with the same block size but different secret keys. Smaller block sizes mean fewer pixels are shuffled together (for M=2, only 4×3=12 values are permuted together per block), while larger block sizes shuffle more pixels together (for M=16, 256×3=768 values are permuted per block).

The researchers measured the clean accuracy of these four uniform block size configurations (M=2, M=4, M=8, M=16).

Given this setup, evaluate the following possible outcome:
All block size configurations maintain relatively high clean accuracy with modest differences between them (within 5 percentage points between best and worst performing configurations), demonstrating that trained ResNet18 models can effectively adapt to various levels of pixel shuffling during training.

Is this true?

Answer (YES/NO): NO